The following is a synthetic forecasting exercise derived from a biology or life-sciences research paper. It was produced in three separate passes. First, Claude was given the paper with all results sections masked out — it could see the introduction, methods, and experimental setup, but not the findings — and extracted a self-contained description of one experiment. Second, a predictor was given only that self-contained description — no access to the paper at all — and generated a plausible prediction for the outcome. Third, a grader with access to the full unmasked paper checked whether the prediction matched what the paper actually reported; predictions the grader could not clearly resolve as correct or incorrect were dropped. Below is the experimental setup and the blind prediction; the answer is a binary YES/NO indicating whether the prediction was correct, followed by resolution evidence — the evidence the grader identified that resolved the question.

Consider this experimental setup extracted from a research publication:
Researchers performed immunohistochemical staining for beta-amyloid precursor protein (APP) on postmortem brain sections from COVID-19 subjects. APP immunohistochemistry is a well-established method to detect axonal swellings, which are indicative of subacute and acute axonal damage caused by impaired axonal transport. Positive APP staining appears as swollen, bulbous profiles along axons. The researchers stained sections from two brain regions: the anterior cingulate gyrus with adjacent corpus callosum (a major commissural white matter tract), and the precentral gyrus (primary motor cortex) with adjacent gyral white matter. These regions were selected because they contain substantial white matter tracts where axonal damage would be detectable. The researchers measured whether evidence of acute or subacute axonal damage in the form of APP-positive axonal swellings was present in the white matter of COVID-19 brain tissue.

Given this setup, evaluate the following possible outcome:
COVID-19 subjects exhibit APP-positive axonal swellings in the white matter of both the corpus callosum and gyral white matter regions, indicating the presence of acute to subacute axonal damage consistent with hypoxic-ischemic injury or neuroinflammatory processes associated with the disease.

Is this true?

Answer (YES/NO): YES